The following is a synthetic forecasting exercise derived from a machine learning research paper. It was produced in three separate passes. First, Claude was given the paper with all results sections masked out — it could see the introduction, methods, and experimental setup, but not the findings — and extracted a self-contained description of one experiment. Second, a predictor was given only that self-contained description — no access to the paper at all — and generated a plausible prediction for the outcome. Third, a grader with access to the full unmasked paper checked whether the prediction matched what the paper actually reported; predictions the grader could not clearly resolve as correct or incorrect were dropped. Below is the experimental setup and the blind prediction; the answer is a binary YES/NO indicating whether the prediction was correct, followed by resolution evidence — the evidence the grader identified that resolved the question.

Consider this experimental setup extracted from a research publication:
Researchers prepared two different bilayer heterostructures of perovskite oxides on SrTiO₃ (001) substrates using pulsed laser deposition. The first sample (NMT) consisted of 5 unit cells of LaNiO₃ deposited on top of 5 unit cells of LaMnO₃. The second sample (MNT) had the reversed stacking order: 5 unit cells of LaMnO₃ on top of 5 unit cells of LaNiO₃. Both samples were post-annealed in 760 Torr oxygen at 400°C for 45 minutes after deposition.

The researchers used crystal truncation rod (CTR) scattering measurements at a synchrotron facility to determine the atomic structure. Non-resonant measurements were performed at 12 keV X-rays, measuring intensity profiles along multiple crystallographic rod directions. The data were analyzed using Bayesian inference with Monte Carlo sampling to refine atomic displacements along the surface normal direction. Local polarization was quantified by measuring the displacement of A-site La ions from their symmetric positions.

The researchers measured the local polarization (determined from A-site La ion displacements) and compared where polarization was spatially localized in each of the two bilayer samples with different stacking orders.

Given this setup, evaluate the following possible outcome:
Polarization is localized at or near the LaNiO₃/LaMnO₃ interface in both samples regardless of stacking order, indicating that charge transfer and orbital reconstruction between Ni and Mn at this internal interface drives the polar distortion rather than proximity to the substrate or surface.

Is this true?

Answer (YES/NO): NO